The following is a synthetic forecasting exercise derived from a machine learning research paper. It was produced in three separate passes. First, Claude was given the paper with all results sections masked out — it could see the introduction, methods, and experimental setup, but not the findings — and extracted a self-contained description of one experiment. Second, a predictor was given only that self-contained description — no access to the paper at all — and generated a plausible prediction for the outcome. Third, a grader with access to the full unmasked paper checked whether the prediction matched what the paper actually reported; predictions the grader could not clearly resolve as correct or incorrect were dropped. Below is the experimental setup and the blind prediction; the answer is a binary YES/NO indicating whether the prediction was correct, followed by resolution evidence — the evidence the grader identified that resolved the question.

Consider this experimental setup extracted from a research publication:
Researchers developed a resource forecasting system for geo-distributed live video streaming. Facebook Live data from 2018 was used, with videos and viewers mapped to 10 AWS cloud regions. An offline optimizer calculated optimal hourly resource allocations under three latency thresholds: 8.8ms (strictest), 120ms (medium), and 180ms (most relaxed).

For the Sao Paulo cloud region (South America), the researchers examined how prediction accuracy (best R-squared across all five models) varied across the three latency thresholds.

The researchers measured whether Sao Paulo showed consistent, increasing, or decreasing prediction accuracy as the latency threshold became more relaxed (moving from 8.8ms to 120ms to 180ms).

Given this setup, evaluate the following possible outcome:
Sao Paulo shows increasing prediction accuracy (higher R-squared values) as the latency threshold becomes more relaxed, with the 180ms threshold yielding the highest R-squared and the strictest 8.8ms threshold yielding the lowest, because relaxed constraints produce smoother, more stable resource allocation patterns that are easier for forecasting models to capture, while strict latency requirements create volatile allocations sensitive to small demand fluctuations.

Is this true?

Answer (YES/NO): NO